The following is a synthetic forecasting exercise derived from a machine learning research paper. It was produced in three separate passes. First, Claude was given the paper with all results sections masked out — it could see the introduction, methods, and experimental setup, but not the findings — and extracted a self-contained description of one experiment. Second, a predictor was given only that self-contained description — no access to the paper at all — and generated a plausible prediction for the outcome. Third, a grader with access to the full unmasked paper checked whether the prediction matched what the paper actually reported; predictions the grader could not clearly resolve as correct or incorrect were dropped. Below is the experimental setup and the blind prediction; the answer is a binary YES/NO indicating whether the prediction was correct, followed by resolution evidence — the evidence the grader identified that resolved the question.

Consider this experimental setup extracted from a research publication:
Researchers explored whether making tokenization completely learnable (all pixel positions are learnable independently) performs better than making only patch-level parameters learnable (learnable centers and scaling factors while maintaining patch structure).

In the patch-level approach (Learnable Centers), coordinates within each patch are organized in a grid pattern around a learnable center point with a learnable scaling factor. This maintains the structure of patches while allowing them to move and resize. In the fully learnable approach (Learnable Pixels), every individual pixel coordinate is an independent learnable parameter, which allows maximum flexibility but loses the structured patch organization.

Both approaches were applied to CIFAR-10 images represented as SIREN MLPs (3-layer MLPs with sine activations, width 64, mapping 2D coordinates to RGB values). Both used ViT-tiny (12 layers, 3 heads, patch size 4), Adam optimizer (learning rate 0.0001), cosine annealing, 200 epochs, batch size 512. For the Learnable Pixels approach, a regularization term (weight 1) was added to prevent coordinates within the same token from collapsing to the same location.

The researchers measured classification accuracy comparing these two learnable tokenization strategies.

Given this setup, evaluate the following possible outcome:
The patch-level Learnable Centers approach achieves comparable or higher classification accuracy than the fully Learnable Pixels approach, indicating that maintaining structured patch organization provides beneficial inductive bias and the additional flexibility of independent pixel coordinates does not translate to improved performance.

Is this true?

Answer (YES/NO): NO